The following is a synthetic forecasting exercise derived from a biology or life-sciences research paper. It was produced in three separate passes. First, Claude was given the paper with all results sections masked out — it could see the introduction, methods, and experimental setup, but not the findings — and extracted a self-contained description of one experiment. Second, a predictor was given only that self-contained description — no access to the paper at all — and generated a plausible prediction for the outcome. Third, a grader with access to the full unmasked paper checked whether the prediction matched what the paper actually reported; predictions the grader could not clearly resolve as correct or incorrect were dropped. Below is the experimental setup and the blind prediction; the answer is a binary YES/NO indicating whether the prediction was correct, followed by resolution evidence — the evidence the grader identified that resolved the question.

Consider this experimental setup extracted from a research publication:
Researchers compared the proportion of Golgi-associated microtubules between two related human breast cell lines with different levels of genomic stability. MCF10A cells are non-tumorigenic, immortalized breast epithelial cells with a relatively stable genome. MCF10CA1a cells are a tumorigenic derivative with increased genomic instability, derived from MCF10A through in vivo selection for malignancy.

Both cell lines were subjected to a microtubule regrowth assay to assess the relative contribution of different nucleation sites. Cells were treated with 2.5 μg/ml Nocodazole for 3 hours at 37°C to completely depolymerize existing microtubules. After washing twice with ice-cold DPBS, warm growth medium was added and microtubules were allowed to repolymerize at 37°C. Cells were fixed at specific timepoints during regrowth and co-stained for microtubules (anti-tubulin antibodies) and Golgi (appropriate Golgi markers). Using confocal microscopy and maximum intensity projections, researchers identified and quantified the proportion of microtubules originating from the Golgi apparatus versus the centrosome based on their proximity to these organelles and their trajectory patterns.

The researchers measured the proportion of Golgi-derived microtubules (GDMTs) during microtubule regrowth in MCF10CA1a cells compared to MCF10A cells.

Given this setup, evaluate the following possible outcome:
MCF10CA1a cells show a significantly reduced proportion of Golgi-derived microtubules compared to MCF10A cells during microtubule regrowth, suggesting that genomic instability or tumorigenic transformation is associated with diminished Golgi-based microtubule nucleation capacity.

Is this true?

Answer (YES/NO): NO